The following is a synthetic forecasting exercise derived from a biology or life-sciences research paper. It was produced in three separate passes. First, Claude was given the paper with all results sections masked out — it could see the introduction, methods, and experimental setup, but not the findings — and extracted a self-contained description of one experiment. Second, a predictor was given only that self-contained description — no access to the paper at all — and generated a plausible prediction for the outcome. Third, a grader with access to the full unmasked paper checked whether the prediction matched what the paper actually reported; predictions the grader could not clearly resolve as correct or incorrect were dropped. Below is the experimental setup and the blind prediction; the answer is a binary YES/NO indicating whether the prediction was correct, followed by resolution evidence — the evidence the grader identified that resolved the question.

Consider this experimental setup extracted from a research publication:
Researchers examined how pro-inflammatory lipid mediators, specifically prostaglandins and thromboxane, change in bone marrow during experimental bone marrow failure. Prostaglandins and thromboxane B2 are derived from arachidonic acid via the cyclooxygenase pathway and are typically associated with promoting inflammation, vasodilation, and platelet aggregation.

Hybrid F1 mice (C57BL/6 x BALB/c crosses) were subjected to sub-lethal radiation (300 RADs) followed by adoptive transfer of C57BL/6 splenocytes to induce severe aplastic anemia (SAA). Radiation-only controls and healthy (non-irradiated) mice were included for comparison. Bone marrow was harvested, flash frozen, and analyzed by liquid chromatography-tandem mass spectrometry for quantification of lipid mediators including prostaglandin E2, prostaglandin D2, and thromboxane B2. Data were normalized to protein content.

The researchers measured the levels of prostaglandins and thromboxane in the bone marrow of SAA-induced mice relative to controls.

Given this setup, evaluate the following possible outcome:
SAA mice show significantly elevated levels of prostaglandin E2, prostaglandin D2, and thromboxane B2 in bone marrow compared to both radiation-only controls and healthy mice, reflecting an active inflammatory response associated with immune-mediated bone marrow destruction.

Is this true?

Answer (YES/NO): NO